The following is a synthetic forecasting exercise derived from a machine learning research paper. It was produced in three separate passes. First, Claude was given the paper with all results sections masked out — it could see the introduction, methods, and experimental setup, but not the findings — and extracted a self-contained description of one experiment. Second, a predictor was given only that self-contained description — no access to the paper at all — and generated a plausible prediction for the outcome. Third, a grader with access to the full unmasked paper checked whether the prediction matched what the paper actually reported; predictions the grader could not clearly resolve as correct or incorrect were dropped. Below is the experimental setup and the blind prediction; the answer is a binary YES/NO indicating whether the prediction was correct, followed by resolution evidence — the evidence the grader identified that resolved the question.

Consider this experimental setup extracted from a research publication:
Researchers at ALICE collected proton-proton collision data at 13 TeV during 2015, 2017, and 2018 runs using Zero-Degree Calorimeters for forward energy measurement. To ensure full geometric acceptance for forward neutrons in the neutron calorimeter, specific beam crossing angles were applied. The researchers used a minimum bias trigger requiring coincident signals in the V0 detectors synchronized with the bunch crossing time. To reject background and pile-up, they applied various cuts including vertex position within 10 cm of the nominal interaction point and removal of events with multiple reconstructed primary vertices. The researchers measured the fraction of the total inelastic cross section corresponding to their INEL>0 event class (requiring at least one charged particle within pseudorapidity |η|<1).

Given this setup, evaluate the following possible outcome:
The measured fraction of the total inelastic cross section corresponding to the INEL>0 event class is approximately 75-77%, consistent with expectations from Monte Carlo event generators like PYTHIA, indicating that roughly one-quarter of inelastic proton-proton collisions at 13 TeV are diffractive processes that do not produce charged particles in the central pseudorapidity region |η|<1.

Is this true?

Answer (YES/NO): YES